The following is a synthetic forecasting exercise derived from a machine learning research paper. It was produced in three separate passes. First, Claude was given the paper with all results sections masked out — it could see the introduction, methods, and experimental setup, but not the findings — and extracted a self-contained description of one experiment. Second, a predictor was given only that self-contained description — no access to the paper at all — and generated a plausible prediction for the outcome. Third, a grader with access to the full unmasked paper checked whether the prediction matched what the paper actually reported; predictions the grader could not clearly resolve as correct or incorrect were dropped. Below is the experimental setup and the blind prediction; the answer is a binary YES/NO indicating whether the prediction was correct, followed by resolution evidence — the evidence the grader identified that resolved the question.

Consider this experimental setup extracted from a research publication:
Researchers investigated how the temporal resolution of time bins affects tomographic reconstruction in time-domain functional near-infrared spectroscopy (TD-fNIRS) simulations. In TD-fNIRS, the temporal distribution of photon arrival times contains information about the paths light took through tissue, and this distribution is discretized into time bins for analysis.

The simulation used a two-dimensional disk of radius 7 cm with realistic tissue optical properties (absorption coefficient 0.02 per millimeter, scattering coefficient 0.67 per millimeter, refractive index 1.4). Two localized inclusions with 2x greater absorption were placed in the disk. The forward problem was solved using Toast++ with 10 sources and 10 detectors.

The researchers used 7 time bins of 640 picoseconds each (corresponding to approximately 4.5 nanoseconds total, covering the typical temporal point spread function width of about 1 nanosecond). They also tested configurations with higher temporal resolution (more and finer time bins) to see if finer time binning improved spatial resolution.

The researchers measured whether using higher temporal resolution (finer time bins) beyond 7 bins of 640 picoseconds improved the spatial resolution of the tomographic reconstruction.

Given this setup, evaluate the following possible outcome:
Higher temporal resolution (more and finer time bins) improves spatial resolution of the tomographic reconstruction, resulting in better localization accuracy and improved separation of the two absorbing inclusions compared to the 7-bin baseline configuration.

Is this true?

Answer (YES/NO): NO